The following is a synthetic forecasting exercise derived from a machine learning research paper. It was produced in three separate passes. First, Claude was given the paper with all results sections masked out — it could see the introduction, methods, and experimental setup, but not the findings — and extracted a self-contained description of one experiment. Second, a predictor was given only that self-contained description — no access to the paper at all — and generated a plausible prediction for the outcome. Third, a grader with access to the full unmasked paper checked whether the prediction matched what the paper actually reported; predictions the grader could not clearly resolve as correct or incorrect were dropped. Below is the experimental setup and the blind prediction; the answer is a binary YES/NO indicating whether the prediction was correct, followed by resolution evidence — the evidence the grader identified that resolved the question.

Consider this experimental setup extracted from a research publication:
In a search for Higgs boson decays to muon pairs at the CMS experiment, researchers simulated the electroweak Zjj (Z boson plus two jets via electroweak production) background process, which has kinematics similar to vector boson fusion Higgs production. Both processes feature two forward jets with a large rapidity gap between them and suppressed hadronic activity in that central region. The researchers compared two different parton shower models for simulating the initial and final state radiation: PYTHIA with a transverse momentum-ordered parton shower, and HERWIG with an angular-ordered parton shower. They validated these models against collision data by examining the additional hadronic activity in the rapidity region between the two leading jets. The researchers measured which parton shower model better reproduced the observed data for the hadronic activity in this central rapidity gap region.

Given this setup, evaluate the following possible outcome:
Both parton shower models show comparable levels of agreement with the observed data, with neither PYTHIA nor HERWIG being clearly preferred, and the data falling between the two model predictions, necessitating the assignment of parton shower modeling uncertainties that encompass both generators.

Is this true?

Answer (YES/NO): NO